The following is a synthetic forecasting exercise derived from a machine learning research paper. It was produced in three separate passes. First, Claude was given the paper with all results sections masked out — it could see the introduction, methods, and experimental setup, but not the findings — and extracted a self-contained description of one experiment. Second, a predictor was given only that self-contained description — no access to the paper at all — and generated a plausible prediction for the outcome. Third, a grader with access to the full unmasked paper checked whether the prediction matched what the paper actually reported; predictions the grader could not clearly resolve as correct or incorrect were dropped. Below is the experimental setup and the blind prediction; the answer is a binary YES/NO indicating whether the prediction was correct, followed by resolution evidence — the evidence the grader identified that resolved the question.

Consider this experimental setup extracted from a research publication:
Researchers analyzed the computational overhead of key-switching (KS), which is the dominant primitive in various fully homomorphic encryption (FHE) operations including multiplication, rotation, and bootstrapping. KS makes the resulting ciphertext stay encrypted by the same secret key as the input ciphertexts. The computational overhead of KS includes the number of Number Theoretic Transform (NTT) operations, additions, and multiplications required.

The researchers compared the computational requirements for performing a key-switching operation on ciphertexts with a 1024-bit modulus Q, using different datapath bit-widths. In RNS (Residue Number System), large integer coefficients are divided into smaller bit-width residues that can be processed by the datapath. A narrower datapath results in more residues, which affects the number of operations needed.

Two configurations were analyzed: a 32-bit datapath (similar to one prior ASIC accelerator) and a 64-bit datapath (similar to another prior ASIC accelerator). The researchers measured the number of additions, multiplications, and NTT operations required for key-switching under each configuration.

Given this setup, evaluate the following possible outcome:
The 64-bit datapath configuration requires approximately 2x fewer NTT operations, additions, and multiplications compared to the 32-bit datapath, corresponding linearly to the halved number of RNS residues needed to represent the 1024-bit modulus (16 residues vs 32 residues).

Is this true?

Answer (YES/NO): NO